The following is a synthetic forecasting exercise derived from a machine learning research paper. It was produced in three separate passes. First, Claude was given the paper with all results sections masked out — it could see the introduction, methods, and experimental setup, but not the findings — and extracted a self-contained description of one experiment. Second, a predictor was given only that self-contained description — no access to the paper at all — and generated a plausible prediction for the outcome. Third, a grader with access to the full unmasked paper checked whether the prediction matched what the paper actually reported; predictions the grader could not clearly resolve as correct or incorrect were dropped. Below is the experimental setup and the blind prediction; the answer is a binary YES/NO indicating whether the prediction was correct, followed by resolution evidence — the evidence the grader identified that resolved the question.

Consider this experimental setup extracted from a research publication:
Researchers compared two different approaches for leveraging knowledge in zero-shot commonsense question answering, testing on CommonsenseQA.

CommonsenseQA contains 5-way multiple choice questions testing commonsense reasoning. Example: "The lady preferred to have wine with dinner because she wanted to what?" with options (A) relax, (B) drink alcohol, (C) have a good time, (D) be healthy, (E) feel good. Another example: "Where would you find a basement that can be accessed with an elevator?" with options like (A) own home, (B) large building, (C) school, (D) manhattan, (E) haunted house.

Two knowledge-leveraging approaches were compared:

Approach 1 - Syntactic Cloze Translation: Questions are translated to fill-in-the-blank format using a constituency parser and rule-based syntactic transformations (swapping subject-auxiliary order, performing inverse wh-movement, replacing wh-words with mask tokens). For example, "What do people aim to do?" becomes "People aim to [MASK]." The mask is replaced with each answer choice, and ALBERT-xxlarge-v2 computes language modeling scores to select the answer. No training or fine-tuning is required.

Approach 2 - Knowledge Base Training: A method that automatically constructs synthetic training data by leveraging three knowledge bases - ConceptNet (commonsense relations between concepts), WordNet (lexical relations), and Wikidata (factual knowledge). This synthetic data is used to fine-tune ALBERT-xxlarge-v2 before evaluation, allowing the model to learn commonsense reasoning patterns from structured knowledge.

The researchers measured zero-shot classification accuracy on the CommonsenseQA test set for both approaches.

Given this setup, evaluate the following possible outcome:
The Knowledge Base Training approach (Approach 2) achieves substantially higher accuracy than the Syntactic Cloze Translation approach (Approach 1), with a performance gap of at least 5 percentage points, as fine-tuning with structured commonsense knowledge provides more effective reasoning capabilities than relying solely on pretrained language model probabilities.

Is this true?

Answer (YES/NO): YES